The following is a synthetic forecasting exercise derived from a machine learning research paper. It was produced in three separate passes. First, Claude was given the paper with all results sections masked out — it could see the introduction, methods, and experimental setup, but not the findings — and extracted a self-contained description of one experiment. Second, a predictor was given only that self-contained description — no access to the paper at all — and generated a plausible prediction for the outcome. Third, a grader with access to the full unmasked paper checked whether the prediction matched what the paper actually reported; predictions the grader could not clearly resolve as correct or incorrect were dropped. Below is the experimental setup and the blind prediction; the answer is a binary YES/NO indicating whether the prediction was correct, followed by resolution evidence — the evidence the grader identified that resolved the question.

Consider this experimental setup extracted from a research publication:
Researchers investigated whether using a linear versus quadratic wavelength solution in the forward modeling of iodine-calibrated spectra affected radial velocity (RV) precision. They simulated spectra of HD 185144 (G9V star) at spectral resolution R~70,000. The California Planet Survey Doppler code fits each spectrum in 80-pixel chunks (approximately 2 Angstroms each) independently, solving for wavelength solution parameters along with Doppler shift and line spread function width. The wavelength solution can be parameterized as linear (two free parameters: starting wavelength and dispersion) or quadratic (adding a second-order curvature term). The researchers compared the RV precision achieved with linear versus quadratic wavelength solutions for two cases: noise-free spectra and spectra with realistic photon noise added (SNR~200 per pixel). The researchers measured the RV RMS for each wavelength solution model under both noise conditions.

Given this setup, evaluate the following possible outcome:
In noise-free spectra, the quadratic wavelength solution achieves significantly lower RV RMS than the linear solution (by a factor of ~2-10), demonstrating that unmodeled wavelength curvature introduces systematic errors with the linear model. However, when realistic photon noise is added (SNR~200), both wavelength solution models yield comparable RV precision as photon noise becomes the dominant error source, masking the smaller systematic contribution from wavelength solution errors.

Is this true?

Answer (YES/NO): NO